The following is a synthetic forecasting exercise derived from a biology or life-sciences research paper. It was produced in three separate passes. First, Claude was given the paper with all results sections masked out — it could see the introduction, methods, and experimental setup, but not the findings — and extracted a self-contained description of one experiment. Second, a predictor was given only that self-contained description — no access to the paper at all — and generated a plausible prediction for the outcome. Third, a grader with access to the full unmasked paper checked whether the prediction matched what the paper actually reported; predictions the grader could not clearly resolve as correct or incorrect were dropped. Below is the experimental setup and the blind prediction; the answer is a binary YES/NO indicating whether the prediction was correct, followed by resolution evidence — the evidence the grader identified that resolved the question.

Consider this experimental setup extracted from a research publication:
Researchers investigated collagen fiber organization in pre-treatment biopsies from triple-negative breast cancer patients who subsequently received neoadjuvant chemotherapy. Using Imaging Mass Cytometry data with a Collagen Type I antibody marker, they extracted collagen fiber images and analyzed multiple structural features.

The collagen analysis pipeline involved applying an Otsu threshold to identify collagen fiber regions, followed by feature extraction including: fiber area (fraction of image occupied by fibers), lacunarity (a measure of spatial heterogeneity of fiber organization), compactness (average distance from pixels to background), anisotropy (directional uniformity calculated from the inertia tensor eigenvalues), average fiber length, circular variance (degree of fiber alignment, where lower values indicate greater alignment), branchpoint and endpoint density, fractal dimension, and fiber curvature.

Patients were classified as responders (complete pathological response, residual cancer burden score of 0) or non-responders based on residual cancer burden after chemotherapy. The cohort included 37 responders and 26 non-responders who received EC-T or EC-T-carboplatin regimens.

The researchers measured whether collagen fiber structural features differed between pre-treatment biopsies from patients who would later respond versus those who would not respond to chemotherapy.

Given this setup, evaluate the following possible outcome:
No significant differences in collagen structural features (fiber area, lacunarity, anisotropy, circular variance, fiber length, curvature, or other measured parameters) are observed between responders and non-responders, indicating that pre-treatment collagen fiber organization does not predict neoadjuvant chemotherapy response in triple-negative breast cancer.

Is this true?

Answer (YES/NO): YES